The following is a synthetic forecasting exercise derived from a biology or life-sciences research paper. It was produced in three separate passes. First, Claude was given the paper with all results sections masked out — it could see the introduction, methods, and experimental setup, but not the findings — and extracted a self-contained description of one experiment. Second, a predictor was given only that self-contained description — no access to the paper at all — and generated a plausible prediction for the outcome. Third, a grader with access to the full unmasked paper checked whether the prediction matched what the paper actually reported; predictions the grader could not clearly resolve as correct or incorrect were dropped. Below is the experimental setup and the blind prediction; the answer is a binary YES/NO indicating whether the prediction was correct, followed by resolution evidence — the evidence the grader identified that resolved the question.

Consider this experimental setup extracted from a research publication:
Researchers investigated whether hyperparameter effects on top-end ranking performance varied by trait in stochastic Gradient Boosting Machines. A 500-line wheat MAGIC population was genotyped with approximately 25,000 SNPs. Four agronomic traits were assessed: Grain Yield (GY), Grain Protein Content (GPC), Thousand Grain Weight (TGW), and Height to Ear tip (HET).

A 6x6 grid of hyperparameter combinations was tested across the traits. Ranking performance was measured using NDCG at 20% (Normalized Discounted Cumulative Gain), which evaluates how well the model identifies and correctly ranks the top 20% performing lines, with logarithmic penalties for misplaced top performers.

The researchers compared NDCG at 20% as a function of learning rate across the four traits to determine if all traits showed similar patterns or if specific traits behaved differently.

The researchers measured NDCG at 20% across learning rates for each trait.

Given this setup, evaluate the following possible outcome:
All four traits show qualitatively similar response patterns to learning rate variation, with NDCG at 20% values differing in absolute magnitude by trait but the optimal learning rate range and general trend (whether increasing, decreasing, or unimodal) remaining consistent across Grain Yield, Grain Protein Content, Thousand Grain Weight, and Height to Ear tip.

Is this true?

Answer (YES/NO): NO